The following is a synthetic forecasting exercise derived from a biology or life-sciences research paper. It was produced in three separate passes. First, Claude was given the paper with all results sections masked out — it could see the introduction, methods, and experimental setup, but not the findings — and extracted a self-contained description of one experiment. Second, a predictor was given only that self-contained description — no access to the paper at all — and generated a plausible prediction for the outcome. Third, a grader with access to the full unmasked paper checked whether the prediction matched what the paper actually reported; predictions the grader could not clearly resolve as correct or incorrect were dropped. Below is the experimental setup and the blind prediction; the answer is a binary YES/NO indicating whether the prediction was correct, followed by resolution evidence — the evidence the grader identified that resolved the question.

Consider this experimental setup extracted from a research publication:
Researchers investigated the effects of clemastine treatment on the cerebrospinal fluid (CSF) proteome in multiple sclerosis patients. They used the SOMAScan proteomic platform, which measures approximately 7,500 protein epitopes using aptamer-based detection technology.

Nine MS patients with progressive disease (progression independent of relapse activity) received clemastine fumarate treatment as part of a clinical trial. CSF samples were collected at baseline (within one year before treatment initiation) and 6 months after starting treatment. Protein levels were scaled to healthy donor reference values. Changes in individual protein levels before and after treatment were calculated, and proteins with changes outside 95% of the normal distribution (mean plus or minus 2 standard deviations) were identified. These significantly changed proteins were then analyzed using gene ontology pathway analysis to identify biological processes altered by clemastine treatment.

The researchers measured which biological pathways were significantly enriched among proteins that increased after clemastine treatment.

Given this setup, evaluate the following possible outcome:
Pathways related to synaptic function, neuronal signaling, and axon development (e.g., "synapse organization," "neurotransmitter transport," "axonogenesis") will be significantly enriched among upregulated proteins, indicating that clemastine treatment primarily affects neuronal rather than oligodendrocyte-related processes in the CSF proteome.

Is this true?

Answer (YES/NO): NO